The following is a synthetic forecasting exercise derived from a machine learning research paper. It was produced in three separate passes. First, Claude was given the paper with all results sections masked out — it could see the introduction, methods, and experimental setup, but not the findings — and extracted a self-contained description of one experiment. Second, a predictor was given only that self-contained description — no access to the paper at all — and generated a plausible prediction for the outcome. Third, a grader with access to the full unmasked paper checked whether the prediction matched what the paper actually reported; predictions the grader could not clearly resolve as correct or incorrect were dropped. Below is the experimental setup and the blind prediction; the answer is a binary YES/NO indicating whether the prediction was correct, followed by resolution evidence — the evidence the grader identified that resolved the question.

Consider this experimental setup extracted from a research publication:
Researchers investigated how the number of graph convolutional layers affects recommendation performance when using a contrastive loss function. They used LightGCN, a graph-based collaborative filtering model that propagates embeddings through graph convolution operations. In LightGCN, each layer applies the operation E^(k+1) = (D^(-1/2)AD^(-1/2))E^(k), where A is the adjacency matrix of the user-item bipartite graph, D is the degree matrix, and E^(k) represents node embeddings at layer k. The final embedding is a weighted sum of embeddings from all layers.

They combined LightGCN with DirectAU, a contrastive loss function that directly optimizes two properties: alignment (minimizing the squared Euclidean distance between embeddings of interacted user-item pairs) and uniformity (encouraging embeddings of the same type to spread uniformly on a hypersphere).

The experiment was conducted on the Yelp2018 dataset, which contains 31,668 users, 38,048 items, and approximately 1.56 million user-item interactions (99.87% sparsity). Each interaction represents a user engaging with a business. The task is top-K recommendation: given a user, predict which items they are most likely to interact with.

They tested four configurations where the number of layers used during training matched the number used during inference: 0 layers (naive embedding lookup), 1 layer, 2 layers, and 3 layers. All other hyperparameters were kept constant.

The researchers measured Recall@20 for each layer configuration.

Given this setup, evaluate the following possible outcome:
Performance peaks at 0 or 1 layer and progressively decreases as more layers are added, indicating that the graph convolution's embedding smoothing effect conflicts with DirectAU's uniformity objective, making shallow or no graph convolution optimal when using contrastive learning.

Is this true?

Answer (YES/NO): NO